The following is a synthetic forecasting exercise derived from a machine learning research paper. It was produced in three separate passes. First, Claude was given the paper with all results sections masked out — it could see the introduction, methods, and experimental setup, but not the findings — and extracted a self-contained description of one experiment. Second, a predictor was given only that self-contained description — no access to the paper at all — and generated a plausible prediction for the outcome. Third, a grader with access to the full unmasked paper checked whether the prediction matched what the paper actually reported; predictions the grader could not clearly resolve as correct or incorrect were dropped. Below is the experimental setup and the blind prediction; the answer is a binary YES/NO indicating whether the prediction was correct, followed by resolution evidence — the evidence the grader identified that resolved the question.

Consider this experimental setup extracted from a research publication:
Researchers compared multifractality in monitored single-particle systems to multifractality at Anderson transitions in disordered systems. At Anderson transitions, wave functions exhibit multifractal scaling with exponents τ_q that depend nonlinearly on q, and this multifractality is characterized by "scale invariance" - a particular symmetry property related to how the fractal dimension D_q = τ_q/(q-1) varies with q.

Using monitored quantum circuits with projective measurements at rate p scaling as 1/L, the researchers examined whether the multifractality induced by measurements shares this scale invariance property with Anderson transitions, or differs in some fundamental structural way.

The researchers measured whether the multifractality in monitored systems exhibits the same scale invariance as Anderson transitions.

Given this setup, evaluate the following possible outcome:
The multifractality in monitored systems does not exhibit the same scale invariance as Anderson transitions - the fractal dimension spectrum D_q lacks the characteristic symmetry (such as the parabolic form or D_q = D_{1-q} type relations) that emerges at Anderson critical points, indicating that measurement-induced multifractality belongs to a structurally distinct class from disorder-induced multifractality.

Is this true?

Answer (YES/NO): YES